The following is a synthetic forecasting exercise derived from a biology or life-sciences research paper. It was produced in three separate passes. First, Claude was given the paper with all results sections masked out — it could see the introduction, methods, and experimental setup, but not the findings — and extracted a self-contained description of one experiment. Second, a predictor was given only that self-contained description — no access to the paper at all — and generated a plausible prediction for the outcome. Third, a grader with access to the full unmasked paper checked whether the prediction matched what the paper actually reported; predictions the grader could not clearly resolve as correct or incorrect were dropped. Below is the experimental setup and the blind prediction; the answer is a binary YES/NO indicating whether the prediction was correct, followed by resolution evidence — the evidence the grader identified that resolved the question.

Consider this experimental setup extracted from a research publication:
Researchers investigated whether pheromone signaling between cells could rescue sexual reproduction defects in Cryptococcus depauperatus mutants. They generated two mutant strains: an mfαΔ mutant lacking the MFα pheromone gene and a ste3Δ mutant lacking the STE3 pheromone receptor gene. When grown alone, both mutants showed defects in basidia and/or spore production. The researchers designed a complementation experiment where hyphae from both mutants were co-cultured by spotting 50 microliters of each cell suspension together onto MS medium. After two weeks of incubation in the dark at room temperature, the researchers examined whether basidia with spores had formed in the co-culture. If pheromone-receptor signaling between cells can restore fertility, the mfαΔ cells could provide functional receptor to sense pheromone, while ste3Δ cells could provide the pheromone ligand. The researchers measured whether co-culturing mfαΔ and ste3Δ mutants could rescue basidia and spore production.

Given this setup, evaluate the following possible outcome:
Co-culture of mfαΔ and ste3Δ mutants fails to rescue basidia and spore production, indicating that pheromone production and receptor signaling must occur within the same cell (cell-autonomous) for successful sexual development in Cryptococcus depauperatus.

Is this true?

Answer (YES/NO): NO